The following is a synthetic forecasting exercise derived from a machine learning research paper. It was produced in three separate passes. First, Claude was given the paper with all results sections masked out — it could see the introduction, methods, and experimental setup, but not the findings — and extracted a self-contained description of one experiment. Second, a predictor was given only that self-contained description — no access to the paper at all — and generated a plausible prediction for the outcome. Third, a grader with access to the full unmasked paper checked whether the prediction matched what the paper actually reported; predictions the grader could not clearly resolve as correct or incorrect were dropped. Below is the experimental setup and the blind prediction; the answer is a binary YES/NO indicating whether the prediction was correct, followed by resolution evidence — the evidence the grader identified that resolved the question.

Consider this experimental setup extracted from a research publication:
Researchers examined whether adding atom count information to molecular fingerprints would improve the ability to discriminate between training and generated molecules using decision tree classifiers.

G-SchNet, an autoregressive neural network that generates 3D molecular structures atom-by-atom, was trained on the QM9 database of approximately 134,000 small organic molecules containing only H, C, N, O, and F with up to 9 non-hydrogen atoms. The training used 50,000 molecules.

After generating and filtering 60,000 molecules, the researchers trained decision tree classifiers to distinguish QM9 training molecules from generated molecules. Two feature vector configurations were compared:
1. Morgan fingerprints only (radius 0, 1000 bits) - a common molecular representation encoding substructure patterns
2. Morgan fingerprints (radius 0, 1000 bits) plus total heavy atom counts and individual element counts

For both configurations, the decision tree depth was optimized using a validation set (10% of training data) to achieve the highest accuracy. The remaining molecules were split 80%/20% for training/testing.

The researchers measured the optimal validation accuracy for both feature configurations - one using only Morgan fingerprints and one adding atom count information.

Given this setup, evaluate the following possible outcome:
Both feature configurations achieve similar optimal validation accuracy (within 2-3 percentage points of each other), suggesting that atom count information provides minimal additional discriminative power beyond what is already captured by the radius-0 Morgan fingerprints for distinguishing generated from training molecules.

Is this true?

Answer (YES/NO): NO